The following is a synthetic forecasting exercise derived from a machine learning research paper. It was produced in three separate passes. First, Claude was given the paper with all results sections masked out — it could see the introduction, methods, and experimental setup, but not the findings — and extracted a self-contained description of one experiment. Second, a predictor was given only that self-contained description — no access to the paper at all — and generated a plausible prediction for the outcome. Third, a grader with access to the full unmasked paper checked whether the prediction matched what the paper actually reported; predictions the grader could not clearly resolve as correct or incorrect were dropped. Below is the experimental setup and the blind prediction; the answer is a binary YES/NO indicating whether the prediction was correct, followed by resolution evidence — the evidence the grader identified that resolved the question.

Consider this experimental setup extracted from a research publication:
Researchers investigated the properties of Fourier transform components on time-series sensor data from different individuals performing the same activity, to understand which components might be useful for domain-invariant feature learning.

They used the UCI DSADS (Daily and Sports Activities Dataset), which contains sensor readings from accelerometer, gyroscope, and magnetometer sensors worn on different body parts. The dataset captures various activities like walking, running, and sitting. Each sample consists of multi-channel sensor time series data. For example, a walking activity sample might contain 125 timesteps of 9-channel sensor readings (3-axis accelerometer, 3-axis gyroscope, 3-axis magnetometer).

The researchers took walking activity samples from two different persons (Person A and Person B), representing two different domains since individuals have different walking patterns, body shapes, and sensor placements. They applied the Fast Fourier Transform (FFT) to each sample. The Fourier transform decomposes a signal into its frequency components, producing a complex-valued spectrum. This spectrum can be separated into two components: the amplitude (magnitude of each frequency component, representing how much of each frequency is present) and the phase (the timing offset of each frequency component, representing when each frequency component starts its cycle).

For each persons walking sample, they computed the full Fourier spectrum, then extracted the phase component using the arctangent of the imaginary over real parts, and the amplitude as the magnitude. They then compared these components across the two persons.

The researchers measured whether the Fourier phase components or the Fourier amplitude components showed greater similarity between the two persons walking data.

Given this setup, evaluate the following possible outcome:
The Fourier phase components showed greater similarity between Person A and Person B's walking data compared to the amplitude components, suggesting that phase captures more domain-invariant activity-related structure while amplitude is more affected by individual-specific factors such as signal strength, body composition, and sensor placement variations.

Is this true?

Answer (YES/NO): YES